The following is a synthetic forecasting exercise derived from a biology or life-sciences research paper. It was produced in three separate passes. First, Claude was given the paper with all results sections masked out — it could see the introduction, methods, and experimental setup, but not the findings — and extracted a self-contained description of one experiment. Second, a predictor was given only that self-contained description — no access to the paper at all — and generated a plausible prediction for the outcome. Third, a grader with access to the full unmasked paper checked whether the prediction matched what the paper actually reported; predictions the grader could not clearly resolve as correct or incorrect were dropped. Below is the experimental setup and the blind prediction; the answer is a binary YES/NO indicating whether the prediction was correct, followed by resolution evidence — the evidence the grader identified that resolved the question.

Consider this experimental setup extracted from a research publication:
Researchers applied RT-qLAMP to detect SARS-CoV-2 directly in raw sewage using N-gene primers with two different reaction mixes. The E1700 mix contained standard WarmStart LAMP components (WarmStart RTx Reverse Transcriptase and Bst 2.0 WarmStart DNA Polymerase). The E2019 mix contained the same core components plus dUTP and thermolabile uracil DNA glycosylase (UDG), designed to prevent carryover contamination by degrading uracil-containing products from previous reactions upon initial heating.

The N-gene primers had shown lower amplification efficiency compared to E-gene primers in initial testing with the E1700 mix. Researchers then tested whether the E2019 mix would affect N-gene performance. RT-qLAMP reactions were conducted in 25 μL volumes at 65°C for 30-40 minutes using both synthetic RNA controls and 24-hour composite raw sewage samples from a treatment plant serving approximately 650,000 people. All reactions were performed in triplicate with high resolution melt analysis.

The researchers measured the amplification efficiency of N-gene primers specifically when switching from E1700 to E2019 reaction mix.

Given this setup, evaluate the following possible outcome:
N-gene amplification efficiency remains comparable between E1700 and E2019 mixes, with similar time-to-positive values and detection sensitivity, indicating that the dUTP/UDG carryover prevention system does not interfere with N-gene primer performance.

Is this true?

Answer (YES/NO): NO